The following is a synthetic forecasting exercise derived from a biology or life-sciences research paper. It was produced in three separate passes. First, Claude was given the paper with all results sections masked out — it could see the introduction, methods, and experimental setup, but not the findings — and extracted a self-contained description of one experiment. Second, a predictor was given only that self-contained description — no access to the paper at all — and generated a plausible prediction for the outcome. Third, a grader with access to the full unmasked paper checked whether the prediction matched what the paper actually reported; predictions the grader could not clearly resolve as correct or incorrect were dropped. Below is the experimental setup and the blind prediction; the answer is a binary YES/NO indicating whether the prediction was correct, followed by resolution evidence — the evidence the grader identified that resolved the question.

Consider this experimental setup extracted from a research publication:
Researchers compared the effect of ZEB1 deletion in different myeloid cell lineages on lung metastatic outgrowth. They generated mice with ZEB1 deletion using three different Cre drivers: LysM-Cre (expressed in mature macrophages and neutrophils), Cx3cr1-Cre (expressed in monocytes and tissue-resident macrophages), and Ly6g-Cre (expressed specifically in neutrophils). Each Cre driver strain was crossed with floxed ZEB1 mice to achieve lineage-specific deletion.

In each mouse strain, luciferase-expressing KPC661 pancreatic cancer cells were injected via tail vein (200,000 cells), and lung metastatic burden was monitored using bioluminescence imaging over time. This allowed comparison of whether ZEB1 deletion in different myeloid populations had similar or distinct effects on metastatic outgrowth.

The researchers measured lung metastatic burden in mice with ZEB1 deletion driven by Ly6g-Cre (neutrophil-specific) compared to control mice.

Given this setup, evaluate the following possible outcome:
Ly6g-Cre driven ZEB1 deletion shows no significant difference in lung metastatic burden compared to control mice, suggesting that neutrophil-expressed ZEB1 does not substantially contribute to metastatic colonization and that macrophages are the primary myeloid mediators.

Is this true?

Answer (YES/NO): YES